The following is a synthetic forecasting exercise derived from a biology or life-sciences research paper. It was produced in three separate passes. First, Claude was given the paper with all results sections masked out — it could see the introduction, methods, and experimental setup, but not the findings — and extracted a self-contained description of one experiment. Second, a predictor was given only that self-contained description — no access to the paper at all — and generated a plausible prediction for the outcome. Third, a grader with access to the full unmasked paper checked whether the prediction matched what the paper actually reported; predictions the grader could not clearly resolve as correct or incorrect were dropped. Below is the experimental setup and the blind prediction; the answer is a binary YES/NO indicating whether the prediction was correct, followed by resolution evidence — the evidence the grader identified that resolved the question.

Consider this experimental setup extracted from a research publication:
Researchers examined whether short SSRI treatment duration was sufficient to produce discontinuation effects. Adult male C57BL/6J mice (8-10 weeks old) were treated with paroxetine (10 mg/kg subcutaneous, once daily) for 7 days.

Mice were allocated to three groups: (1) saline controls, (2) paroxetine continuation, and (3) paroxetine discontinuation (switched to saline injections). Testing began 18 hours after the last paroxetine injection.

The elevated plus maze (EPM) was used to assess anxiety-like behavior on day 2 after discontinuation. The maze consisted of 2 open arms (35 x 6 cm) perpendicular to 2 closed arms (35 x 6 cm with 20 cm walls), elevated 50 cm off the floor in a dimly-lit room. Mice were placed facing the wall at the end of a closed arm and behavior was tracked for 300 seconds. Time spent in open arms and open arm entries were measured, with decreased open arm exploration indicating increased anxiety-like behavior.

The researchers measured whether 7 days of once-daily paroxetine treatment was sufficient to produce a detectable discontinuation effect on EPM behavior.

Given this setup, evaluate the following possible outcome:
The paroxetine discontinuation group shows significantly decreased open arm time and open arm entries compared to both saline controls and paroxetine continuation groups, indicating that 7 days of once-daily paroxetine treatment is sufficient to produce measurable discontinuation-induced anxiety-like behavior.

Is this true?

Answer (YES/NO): NO